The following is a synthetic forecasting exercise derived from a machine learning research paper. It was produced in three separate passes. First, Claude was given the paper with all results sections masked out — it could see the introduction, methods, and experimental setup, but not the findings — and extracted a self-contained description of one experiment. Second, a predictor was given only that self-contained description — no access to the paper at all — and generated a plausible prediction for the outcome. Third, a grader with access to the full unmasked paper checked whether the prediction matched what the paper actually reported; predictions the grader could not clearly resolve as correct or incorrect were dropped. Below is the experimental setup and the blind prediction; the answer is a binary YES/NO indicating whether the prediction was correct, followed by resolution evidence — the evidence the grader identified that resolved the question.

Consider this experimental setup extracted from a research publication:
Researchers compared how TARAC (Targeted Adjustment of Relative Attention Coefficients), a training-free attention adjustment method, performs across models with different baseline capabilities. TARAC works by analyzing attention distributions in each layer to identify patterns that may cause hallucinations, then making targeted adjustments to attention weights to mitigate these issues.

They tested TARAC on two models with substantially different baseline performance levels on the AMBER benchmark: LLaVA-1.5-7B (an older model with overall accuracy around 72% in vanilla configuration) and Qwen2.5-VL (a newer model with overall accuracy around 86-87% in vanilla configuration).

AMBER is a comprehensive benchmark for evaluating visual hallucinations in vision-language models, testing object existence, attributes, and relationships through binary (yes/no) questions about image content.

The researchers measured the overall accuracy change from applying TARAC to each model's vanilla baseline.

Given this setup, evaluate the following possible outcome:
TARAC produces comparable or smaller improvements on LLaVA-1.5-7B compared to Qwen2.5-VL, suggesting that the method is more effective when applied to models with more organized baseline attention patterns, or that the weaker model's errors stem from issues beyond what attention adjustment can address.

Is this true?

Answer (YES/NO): YES